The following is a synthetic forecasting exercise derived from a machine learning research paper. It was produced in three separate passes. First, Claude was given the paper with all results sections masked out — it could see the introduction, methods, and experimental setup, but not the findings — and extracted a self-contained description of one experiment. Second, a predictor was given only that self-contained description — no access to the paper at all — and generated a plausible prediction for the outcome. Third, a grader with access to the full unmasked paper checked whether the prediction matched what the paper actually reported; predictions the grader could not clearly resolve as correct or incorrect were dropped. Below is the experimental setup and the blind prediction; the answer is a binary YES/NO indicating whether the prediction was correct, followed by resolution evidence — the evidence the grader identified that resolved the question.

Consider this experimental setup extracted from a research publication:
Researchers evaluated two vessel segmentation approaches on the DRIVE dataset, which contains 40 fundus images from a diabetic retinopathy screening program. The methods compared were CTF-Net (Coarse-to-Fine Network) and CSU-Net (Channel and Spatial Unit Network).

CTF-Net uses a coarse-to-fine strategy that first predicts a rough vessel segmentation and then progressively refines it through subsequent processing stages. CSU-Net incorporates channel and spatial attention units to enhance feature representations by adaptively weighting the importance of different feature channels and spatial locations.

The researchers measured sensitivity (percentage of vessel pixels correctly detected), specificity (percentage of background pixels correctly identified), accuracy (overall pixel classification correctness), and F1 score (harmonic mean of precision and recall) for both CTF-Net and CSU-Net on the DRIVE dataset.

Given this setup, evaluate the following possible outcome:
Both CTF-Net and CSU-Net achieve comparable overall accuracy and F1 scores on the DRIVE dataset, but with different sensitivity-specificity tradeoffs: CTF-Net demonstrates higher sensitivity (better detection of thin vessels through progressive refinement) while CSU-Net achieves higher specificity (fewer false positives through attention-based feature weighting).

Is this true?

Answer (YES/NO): NO